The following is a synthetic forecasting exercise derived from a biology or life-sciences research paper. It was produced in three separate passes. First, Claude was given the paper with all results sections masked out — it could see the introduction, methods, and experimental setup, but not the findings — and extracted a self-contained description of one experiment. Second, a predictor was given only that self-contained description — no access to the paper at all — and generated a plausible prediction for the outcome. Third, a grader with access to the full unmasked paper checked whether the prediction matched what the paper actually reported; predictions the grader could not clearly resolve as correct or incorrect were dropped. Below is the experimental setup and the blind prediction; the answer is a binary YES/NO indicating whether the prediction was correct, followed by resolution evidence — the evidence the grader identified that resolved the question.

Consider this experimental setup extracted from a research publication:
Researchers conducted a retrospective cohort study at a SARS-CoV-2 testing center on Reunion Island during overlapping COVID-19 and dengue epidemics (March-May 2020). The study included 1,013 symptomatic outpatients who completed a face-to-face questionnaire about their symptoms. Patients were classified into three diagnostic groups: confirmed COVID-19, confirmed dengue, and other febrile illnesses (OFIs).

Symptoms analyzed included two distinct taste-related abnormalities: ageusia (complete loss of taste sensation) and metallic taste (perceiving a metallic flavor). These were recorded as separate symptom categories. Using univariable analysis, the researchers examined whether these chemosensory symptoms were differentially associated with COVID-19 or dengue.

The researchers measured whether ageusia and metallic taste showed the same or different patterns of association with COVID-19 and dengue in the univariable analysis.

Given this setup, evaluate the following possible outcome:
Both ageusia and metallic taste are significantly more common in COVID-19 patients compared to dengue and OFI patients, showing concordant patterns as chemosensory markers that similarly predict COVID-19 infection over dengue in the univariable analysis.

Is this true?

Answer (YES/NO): NO